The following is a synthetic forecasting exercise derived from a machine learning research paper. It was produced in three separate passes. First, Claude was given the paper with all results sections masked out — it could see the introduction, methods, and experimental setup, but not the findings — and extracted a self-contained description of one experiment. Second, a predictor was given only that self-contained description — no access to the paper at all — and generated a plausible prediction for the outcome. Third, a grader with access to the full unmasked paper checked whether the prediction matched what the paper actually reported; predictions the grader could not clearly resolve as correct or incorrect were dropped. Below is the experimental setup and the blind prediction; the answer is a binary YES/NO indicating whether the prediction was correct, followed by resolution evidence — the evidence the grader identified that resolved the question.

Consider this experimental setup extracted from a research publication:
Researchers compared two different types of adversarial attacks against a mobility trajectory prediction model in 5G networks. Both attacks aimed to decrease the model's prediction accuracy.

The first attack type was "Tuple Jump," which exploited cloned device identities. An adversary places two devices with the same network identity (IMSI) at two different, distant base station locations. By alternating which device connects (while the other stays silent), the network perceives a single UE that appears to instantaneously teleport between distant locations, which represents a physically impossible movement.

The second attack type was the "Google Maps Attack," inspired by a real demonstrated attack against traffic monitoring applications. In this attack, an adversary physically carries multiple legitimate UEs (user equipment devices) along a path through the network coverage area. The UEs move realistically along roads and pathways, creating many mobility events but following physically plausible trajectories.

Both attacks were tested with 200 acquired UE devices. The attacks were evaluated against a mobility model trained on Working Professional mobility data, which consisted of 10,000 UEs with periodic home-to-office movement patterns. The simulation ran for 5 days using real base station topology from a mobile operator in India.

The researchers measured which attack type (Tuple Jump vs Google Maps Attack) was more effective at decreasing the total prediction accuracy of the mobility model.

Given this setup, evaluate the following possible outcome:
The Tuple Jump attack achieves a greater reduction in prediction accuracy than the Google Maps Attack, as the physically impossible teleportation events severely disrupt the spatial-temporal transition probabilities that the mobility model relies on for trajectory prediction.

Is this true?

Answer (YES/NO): YES